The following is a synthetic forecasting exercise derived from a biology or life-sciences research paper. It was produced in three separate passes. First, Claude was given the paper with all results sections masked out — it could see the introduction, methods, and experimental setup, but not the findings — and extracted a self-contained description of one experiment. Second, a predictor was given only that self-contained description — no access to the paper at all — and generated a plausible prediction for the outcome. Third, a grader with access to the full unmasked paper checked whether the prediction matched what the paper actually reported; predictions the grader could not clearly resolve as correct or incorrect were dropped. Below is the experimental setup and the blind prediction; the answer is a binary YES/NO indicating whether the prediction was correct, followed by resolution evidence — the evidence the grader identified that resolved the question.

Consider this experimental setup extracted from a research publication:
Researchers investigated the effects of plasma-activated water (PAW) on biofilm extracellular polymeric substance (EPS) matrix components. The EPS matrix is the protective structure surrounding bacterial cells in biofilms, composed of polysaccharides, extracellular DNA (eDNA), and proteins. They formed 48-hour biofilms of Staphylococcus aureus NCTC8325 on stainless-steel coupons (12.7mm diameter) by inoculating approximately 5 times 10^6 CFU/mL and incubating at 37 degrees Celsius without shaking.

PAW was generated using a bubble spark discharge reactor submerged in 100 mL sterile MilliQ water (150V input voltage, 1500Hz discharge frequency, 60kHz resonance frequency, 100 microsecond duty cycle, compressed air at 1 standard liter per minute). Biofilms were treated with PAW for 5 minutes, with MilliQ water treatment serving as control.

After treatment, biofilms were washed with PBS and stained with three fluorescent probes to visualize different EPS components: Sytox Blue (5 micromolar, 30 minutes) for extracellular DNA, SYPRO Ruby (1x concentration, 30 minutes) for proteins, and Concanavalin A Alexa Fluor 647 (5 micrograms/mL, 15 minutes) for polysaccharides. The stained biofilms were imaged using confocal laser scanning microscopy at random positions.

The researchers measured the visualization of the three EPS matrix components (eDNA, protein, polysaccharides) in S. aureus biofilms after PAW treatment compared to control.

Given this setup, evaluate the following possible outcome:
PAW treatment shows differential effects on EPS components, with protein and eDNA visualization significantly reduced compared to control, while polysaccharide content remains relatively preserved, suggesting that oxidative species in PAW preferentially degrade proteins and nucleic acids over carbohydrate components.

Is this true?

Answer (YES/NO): NO